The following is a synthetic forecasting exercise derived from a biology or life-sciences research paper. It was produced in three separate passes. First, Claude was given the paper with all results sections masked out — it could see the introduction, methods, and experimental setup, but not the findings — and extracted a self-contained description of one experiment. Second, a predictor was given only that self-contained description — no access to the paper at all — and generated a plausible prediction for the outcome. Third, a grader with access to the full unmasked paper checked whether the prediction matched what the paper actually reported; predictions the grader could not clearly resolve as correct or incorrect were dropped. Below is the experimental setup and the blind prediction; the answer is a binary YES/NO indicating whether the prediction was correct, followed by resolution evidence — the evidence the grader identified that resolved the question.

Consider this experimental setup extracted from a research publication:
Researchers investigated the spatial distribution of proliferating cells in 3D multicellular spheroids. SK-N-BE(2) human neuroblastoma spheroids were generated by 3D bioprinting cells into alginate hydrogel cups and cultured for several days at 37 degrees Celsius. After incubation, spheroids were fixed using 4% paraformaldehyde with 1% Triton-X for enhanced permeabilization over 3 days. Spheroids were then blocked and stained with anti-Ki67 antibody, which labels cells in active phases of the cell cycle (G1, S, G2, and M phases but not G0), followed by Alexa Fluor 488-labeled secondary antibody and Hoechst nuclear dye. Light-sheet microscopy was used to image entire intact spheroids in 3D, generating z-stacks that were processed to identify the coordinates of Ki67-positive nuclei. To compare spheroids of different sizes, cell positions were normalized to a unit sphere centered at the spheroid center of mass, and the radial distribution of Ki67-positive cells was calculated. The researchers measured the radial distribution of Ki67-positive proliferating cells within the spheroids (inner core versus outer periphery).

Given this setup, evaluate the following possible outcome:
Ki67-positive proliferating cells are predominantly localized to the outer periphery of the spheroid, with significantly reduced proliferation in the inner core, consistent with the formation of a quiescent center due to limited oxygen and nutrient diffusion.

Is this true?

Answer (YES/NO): YES